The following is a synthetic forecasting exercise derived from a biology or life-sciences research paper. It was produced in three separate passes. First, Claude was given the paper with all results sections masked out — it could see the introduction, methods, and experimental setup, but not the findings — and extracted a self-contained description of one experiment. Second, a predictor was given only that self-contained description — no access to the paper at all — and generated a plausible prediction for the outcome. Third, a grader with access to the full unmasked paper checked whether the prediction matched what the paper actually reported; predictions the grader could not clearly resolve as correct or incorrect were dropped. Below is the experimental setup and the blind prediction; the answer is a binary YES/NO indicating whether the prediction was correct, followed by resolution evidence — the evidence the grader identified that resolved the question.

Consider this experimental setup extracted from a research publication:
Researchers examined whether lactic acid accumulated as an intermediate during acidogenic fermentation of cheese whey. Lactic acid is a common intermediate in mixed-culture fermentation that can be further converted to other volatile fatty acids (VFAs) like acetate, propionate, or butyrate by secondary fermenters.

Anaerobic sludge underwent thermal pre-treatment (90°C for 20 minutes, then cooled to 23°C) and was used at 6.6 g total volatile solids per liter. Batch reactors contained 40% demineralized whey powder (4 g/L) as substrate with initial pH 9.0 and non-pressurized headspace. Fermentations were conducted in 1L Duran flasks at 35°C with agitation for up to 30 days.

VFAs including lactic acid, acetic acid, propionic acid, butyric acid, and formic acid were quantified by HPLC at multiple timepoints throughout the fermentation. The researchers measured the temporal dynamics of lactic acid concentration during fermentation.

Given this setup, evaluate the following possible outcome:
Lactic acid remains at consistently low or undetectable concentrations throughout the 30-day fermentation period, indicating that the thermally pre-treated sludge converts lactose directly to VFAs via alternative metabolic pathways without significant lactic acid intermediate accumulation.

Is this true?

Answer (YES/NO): YES